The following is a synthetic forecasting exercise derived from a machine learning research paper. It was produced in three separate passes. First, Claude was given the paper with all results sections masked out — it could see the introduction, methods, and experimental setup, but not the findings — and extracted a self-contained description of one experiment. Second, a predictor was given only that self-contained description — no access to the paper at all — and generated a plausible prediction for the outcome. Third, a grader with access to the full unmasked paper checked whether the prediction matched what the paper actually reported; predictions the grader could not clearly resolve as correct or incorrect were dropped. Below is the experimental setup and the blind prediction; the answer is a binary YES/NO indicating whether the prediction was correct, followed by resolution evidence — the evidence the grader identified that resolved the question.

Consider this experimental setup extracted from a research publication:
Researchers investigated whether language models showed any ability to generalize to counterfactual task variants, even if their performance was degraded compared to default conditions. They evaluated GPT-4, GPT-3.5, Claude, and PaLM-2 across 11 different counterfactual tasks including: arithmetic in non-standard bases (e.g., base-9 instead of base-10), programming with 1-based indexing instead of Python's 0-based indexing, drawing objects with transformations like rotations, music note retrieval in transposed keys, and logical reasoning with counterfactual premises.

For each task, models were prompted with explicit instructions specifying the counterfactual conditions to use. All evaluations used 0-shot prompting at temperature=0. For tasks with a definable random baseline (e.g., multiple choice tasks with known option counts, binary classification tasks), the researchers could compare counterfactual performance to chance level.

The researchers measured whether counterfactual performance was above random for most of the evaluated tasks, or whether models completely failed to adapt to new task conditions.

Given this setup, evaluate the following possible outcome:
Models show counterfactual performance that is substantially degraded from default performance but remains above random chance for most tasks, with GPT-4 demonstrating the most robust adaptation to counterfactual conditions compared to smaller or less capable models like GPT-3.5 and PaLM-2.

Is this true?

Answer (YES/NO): NO